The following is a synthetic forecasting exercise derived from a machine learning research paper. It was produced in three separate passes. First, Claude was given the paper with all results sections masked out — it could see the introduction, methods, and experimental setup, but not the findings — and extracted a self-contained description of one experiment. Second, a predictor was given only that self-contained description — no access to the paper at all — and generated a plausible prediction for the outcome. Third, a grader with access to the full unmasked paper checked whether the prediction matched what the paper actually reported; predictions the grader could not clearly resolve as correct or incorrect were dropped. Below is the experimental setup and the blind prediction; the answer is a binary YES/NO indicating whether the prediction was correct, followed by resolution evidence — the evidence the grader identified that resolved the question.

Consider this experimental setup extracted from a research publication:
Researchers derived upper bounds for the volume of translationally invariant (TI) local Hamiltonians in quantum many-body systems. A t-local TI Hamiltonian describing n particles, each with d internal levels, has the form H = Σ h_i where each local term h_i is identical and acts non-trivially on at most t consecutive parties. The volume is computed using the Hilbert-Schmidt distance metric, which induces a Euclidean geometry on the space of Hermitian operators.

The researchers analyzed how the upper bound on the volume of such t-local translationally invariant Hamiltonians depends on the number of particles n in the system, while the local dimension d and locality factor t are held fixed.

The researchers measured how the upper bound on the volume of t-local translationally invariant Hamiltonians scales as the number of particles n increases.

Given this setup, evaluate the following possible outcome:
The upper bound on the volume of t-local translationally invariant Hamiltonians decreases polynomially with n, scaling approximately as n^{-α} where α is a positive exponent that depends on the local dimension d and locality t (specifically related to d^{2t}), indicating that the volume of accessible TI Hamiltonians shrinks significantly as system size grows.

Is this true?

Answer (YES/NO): NO